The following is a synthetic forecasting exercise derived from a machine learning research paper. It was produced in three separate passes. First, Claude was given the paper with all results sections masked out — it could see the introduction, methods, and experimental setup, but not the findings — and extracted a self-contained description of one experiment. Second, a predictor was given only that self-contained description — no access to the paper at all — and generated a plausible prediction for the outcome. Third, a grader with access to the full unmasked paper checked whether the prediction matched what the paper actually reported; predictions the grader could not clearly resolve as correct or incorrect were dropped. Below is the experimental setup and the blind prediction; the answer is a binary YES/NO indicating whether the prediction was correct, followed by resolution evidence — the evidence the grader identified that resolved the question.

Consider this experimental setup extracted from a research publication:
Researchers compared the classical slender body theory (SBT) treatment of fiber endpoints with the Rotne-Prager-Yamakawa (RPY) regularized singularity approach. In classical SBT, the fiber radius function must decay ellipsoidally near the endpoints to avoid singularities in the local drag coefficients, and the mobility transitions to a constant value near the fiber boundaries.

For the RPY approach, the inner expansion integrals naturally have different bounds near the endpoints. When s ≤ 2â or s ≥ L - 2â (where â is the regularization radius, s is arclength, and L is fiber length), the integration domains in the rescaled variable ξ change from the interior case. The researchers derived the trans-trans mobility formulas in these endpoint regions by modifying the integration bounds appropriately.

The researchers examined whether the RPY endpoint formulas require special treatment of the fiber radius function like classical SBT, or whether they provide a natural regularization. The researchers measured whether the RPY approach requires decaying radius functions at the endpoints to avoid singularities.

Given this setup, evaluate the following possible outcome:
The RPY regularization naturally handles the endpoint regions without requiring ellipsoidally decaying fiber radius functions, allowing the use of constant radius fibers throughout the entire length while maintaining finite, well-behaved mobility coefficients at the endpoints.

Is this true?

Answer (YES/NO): YES